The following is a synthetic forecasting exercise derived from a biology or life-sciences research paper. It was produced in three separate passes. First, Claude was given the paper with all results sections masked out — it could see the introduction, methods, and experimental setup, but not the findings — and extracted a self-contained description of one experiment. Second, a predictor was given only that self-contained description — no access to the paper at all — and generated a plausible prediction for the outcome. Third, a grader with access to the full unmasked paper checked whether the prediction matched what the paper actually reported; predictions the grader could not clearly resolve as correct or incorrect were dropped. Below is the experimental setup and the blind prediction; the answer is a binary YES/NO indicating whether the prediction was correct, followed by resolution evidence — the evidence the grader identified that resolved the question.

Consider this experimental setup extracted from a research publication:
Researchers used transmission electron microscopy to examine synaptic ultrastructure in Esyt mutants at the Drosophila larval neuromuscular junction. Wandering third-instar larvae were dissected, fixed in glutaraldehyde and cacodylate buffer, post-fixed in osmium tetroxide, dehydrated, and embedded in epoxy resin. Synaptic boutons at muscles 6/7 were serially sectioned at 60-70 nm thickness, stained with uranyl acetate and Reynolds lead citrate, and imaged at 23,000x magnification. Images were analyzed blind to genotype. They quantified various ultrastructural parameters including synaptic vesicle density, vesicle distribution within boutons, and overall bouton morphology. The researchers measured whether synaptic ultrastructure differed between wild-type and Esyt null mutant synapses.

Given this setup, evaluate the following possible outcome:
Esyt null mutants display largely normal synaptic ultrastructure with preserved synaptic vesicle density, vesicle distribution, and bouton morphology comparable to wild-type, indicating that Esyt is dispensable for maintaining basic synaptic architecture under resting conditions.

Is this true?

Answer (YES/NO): YES